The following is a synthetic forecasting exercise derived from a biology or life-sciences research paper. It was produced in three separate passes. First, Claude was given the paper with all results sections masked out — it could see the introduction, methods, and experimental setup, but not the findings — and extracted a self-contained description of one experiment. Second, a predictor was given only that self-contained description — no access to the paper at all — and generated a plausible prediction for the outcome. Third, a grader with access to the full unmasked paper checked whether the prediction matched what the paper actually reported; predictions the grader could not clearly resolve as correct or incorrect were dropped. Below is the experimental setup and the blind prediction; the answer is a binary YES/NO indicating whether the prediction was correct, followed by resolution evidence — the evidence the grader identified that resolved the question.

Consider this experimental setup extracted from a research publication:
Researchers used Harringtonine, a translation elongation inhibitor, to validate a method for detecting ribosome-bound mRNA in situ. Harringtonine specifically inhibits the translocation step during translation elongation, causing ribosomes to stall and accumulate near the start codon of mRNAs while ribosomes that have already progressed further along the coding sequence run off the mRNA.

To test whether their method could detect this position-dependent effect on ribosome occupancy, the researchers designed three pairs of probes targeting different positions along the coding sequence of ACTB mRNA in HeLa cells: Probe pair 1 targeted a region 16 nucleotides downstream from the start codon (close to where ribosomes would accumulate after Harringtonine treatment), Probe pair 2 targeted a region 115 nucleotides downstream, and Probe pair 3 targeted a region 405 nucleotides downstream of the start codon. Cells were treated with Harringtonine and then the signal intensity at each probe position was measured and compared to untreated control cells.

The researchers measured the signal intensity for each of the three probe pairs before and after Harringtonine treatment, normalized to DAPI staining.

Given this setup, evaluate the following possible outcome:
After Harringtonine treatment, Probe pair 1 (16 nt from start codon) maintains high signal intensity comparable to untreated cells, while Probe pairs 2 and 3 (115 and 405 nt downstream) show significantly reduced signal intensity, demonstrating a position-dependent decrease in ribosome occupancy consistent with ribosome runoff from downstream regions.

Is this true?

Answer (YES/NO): YES